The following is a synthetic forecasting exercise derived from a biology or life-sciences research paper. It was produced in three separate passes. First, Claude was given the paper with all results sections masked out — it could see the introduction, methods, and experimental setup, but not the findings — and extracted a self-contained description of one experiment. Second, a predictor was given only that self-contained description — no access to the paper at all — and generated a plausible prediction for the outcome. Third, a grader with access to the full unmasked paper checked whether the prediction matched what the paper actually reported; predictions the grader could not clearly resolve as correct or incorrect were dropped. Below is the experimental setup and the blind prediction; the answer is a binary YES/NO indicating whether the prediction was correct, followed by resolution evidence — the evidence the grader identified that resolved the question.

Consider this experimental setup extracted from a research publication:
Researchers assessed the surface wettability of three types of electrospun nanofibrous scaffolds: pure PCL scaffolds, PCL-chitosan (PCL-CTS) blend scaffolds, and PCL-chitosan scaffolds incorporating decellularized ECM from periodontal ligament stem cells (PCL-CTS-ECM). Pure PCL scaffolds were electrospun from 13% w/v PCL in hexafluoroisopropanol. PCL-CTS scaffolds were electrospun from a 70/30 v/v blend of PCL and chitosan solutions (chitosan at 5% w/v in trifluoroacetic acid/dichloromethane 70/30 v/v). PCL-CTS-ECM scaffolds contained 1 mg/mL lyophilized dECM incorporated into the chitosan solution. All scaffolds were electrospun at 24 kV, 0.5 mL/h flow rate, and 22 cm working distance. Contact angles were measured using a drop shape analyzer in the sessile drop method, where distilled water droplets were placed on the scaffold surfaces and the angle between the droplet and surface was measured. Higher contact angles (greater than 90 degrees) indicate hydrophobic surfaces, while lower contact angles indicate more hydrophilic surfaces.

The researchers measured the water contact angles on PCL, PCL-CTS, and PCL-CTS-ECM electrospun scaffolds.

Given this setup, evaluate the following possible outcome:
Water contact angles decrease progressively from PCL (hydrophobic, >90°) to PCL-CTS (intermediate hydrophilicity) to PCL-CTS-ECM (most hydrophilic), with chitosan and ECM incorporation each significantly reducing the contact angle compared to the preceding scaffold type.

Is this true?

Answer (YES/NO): NO